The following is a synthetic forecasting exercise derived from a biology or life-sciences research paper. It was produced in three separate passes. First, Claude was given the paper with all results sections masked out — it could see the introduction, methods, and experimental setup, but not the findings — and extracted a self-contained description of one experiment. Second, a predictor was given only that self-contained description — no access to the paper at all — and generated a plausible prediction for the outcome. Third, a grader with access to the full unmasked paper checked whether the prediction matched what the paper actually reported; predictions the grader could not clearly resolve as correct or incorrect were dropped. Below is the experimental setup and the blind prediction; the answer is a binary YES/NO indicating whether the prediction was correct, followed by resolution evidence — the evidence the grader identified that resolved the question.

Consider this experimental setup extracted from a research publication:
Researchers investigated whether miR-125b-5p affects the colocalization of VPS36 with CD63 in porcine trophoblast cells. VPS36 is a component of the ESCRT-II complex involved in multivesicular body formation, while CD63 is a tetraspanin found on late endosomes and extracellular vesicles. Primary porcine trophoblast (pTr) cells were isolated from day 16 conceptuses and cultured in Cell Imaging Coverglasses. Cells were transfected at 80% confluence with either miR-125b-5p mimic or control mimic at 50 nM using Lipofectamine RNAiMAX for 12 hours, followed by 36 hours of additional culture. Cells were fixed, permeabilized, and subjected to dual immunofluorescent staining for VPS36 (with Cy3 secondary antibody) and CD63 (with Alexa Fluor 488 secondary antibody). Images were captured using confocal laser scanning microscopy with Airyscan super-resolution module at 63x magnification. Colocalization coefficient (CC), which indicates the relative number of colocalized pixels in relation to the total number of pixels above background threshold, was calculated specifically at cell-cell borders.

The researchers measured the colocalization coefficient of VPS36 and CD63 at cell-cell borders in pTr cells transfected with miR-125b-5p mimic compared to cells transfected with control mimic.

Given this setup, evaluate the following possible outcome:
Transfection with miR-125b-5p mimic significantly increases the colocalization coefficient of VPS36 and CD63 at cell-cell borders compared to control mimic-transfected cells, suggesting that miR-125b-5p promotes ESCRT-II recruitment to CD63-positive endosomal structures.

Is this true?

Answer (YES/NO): NO